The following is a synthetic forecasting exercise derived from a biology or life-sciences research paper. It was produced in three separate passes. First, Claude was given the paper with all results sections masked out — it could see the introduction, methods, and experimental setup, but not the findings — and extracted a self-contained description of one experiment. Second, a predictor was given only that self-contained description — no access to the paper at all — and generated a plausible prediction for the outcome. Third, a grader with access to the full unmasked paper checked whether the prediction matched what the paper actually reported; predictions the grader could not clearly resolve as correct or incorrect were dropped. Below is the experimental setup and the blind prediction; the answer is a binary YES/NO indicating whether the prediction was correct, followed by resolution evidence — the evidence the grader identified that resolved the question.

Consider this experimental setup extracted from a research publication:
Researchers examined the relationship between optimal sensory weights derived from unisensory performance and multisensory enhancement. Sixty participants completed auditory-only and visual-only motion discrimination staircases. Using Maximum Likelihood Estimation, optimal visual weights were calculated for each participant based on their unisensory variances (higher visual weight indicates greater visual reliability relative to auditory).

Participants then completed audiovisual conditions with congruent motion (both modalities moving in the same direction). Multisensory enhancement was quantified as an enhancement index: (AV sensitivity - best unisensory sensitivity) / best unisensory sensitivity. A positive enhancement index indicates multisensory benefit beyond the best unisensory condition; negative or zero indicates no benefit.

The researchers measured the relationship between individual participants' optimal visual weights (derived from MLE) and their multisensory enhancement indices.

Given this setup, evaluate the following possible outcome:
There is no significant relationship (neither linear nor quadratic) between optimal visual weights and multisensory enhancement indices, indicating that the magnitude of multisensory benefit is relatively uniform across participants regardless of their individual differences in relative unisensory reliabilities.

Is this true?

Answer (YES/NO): NO